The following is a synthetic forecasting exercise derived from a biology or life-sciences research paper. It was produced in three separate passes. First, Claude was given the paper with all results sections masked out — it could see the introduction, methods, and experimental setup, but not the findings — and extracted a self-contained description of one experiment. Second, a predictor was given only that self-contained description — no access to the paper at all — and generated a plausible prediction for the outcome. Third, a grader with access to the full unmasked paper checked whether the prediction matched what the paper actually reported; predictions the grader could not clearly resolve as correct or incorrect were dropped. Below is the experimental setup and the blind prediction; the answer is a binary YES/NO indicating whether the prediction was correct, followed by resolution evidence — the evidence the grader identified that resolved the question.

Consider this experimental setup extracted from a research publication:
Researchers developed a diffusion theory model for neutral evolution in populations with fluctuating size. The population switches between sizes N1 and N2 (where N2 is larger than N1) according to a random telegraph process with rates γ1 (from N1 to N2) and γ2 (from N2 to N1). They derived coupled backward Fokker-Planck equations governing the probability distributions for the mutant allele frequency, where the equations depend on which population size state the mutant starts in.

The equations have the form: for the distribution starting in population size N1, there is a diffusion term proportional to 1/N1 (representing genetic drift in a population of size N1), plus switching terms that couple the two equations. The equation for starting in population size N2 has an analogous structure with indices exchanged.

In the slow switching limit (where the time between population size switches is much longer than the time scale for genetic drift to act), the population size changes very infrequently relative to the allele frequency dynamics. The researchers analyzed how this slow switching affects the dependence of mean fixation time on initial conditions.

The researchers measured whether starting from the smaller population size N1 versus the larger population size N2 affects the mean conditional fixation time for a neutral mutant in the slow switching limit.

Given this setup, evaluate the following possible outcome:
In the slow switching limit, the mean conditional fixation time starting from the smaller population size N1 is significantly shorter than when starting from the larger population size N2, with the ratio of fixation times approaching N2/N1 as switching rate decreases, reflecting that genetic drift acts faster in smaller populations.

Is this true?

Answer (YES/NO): YES